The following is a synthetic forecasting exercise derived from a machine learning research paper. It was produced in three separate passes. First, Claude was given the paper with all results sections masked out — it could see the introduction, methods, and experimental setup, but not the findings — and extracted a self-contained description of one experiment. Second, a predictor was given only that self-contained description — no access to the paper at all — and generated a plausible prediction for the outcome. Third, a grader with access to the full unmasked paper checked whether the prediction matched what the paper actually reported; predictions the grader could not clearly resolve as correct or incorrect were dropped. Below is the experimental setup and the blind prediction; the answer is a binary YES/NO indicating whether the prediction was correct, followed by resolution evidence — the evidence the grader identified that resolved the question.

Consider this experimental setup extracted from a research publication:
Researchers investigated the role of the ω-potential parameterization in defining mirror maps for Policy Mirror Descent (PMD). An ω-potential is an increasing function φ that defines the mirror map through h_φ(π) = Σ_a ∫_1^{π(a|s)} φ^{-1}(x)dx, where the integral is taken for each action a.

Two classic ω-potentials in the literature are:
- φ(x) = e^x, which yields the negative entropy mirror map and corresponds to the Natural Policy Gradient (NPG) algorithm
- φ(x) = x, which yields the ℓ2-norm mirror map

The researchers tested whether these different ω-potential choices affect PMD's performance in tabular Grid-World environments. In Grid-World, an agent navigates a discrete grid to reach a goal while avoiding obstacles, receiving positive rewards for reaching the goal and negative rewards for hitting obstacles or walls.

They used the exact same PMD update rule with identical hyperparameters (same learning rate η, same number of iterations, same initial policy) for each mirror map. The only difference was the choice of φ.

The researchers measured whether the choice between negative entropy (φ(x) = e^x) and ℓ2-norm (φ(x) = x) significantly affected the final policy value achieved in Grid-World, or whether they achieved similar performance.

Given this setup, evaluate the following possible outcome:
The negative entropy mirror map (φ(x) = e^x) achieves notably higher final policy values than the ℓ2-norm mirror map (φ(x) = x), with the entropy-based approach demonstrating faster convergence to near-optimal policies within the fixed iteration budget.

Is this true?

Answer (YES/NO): NO